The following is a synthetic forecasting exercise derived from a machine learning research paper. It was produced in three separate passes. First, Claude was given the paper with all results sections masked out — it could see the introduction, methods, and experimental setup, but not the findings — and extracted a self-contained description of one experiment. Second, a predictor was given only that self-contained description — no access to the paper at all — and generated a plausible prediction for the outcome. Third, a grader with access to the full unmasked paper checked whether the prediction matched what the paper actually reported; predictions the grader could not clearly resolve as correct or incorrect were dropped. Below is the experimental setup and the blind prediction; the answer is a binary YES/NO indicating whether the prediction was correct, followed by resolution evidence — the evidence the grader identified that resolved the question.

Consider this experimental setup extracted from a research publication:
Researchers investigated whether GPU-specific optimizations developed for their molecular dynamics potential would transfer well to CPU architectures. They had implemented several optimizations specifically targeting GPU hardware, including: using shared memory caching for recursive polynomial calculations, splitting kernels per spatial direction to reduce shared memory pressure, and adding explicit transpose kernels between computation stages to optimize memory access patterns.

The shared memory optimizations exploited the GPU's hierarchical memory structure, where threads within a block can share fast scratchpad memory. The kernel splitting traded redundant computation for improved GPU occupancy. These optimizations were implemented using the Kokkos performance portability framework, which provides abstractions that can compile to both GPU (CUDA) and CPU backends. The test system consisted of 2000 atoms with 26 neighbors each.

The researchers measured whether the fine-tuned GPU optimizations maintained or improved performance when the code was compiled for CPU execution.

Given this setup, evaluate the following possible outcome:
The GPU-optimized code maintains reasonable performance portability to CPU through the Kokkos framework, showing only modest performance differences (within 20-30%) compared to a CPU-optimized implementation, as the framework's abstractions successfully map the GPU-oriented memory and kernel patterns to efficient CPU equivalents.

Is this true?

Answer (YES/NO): NO